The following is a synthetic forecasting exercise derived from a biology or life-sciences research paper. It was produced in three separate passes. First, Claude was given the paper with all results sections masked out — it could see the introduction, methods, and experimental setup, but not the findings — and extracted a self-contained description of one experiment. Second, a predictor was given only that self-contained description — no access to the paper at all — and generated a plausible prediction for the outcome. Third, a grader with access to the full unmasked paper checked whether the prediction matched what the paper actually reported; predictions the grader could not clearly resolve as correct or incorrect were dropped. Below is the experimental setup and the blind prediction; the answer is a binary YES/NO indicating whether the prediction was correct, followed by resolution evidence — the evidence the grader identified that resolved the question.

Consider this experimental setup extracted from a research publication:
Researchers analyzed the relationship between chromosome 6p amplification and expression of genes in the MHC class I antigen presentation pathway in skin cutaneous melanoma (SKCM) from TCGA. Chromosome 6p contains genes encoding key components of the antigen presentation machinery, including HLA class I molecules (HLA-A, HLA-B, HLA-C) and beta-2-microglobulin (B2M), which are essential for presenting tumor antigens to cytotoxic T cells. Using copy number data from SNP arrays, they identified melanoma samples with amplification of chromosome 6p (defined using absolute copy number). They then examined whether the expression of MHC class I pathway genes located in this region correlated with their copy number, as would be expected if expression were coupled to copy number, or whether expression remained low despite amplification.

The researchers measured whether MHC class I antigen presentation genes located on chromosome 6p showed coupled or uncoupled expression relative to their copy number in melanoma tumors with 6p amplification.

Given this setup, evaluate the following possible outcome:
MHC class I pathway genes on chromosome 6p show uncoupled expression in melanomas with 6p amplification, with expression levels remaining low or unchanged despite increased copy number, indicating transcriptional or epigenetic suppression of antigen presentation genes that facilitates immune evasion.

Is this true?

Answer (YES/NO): YES